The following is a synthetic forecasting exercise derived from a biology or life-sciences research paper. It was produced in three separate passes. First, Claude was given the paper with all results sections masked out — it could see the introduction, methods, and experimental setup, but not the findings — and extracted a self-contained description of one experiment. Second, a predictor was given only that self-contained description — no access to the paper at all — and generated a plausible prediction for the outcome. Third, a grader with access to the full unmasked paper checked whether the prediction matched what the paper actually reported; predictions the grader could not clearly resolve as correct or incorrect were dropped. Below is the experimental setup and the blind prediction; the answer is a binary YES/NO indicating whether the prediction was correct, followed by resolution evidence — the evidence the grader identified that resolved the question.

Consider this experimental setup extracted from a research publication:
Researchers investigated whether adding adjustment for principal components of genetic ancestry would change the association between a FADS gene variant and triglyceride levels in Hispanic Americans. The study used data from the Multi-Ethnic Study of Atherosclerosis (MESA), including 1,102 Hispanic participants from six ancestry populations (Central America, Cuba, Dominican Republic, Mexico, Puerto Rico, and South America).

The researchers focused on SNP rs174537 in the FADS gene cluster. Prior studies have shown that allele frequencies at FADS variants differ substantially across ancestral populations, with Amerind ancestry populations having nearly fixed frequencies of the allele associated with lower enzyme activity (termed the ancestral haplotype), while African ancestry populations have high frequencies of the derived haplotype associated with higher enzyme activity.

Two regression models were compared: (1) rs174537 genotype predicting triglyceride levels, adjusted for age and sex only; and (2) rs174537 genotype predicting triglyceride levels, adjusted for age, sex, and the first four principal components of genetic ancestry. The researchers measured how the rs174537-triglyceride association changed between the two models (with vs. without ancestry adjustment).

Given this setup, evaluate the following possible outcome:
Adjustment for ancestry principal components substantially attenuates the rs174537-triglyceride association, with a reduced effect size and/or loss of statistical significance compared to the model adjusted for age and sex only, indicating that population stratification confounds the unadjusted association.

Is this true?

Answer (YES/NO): NO